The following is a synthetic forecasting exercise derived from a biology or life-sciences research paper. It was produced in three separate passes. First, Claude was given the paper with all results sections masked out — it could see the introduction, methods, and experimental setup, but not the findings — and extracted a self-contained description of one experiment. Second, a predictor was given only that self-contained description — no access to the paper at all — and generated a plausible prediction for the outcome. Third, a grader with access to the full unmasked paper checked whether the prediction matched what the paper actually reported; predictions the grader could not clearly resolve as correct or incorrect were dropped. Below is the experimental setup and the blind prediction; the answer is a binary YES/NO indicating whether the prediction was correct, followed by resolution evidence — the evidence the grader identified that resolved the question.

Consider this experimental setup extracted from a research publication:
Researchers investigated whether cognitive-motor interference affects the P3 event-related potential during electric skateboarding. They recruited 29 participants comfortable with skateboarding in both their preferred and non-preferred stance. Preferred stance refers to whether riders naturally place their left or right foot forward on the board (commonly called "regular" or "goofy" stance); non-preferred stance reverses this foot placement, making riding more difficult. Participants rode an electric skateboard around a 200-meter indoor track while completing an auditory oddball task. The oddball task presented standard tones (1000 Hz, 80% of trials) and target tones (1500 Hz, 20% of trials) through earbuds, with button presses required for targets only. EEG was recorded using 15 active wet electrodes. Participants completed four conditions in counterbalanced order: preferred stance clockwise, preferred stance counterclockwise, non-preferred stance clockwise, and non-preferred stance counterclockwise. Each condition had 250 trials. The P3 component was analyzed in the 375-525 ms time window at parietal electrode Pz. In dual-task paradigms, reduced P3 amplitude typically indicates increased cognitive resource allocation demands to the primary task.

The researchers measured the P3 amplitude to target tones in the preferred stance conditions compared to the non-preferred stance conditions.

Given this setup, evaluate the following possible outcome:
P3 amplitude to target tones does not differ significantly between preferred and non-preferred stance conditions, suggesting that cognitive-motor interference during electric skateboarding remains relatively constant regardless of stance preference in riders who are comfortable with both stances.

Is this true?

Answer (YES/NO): YES